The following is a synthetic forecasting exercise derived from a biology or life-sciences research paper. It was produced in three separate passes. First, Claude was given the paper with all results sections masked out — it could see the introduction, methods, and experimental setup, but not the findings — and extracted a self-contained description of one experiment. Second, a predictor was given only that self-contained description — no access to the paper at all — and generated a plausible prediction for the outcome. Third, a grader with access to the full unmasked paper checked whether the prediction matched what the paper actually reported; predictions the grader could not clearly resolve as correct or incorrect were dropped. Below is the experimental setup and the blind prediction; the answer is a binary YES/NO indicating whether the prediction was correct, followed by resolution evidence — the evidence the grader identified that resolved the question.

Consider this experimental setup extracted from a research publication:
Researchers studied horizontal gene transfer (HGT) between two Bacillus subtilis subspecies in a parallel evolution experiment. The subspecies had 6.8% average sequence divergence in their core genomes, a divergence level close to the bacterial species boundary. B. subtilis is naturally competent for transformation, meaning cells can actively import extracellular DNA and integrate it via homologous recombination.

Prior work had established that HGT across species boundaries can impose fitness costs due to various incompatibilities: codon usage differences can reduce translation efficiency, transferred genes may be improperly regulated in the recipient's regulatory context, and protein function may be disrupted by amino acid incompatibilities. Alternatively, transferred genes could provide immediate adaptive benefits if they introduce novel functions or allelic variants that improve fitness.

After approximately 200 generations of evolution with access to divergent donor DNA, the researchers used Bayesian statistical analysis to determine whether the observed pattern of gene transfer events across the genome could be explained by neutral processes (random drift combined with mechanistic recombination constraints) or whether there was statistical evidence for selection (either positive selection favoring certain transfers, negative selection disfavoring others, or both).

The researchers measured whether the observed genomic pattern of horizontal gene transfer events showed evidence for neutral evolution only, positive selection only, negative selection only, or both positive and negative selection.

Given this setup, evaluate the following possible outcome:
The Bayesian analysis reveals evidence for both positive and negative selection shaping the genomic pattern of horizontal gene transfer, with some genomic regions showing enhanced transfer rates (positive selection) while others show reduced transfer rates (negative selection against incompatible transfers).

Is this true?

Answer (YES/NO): YES